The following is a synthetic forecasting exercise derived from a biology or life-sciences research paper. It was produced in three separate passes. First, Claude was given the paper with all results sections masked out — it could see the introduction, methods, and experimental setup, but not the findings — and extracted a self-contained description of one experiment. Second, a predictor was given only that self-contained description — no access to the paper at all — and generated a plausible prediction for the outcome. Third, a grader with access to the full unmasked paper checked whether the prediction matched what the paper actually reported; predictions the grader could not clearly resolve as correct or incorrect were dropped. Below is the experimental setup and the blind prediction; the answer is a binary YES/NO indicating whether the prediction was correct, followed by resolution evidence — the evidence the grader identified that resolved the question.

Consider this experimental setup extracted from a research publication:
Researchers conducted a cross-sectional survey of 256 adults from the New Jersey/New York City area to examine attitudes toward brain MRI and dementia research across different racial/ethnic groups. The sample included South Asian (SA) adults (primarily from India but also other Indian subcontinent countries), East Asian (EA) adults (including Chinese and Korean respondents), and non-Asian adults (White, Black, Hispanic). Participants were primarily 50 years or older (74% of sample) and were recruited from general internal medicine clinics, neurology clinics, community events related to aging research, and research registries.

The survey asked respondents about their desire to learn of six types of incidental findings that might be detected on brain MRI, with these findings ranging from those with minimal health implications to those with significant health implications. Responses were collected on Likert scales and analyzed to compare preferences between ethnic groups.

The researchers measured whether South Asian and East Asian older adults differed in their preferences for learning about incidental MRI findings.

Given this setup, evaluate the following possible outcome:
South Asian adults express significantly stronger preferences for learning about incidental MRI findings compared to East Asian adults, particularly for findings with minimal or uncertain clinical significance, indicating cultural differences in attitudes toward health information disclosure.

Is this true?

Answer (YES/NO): NO